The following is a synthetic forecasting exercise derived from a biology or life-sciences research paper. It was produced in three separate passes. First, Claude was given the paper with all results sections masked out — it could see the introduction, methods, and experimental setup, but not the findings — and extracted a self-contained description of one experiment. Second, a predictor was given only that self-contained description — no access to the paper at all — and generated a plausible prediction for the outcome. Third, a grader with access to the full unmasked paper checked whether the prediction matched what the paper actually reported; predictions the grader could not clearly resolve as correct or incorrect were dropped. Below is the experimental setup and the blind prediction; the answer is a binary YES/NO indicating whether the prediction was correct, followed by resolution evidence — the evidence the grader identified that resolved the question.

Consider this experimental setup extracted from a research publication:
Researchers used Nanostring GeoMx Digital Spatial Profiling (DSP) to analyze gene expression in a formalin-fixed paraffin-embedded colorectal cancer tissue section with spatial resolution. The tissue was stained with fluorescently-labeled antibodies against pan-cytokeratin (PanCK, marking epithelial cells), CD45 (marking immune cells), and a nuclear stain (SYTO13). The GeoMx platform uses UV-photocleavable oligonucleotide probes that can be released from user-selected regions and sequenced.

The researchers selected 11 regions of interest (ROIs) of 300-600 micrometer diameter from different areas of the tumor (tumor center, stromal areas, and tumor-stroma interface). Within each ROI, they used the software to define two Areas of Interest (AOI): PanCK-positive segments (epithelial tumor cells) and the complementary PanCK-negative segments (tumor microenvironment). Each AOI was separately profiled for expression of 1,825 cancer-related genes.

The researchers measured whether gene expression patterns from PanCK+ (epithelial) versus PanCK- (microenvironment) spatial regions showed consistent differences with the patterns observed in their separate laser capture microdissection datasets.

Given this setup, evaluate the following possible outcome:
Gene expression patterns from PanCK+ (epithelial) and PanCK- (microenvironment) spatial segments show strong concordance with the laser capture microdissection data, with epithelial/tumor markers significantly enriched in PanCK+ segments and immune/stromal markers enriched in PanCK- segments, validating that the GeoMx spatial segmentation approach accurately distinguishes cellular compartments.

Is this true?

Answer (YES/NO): YES